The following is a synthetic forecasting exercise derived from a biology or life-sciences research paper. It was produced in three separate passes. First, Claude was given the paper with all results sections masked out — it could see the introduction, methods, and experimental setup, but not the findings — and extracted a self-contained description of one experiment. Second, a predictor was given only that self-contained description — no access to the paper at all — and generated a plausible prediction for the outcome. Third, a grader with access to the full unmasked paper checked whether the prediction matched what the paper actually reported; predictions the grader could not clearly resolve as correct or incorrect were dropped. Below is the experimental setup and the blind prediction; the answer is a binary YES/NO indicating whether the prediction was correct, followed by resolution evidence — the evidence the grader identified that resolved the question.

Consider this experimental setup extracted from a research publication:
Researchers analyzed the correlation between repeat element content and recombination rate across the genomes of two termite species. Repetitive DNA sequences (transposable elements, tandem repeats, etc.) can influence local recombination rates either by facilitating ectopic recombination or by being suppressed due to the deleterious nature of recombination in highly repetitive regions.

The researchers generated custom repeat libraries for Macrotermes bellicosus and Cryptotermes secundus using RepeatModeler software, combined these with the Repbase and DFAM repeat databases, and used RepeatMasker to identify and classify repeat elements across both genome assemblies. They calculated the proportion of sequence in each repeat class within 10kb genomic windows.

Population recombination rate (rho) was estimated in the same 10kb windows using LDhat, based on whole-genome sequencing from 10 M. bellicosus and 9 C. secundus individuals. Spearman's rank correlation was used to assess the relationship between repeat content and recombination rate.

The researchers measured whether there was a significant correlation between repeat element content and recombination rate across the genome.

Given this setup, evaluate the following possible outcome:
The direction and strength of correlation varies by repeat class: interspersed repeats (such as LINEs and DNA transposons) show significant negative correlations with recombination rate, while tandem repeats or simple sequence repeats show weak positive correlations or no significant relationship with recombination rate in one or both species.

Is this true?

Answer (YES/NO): NO